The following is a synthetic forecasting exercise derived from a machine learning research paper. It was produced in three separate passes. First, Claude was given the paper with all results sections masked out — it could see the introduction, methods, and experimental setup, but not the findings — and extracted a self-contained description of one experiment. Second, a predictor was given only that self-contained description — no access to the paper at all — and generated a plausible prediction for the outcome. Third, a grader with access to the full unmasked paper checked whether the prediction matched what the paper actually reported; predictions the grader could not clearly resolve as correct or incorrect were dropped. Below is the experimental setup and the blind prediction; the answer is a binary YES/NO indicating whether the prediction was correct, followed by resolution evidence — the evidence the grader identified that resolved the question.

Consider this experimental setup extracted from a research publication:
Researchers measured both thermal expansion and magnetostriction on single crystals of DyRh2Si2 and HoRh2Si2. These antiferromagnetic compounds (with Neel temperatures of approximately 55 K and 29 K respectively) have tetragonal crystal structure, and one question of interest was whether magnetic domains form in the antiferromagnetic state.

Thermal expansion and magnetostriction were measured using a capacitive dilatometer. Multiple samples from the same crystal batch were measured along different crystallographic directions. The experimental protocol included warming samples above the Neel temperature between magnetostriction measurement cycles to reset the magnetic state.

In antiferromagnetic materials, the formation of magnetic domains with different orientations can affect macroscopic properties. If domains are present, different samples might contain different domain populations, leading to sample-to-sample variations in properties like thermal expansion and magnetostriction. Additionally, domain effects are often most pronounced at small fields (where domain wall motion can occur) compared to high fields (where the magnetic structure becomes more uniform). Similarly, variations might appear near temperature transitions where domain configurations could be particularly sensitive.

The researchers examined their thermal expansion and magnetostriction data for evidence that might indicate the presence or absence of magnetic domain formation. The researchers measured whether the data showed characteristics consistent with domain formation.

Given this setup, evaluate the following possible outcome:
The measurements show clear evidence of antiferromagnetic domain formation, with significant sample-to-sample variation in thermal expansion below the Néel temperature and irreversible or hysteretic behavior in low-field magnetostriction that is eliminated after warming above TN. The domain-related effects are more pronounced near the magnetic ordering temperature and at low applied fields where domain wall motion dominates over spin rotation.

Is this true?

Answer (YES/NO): YES